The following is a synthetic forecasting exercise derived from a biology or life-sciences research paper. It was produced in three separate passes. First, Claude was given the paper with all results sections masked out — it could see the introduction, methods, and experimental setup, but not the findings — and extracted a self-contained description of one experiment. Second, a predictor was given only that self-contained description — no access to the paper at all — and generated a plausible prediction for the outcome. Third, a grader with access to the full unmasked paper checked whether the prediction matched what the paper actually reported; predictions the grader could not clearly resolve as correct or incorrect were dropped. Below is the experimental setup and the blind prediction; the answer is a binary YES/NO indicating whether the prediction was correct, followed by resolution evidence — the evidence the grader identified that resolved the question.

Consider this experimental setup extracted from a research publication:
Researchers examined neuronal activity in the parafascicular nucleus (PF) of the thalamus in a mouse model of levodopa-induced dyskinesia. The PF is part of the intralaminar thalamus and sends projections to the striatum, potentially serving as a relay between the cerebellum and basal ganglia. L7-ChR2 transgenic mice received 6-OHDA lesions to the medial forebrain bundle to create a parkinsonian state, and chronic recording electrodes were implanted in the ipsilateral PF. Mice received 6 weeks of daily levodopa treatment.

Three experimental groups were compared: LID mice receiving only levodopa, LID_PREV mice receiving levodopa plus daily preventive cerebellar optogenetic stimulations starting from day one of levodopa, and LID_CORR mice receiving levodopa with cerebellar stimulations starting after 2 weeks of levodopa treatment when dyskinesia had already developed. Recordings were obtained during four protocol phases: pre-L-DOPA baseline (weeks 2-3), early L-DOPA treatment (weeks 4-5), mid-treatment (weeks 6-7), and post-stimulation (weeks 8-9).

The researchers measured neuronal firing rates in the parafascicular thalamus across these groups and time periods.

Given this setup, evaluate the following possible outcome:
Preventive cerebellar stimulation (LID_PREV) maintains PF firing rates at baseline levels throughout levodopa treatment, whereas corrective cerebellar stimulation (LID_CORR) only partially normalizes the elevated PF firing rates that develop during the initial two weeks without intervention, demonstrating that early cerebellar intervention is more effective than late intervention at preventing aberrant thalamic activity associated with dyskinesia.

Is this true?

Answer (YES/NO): NO